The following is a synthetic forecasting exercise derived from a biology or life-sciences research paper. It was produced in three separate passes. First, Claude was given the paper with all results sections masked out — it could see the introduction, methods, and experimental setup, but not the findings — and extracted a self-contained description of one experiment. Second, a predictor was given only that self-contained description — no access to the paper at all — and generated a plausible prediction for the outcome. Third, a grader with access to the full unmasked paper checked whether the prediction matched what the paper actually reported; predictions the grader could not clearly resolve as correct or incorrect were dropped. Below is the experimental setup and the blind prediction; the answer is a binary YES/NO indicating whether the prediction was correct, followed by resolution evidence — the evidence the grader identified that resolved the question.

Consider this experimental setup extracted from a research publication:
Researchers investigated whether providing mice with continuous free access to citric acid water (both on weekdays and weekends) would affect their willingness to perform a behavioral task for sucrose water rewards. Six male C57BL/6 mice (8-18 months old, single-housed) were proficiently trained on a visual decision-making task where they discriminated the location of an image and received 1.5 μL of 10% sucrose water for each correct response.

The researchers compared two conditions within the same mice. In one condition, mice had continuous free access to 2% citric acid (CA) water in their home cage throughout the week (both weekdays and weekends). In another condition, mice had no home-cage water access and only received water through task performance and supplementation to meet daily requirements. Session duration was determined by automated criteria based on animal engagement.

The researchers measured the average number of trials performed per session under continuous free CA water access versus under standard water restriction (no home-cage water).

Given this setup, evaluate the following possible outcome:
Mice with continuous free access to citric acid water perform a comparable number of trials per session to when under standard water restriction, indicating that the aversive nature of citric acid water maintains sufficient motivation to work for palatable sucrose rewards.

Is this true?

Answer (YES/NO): NO